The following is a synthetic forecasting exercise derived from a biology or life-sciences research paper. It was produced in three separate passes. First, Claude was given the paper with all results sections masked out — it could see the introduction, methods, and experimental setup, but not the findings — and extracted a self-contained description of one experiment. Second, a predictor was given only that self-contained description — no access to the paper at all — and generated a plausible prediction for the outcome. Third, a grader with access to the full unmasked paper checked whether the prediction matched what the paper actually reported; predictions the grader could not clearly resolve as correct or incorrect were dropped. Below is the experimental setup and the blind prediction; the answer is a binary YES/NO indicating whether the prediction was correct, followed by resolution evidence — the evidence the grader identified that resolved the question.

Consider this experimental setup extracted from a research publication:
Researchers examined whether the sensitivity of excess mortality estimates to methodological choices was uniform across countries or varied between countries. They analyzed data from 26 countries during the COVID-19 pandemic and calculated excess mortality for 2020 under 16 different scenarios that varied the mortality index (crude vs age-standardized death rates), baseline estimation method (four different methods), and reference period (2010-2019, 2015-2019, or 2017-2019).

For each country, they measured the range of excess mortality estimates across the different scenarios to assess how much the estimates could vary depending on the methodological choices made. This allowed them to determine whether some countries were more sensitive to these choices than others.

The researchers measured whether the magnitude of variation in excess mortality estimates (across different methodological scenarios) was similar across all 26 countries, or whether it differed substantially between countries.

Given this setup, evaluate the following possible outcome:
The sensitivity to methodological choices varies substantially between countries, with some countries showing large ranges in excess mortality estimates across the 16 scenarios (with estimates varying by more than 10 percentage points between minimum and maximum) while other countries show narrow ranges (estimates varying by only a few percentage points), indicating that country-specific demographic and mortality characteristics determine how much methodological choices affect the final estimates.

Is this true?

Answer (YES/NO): YES